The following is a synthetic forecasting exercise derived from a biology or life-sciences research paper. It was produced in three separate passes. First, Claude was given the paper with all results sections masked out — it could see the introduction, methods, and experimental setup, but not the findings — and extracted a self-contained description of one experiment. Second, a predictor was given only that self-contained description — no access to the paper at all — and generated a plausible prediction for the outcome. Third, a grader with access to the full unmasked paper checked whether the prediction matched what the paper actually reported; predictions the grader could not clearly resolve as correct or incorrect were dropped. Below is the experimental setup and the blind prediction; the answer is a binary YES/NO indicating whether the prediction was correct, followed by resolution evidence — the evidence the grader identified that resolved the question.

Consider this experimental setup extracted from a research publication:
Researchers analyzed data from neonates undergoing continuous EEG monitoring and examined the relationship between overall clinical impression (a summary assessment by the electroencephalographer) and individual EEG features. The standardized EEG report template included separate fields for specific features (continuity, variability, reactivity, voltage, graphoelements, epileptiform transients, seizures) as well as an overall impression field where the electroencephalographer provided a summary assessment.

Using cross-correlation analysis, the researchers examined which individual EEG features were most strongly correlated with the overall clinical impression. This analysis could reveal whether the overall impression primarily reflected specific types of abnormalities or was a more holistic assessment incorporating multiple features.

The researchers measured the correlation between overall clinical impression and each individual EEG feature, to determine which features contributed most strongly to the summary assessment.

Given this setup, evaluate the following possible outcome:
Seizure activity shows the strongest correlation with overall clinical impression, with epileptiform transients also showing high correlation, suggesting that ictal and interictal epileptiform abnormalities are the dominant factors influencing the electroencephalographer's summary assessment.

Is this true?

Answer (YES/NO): NO